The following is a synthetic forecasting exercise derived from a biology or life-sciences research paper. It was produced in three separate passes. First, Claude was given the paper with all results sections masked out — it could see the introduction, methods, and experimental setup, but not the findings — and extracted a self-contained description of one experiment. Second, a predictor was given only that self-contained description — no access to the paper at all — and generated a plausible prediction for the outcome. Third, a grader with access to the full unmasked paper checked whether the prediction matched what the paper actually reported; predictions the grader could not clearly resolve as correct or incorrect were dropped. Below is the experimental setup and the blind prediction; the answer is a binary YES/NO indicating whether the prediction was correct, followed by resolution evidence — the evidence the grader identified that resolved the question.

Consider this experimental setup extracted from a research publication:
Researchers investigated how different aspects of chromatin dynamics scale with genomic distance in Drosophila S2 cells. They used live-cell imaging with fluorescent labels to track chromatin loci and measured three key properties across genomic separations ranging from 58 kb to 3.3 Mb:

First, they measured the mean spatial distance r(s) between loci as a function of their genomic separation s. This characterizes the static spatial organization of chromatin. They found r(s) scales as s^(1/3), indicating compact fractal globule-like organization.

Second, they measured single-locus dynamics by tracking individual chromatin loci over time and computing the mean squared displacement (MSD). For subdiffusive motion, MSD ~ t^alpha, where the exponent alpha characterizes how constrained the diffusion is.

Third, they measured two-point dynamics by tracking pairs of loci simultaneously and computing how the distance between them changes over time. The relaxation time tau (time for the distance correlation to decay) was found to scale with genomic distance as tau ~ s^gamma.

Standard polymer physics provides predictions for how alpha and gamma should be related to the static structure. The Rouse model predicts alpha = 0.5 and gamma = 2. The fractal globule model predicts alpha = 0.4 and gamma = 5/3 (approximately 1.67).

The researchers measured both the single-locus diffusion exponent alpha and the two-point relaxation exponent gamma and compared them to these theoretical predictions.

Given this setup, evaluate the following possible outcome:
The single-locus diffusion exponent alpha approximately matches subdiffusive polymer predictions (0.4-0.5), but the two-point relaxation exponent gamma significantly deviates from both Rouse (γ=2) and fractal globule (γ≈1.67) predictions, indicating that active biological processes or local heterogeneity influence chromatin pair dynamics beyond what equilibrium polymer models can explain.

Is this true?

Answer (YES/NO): YES